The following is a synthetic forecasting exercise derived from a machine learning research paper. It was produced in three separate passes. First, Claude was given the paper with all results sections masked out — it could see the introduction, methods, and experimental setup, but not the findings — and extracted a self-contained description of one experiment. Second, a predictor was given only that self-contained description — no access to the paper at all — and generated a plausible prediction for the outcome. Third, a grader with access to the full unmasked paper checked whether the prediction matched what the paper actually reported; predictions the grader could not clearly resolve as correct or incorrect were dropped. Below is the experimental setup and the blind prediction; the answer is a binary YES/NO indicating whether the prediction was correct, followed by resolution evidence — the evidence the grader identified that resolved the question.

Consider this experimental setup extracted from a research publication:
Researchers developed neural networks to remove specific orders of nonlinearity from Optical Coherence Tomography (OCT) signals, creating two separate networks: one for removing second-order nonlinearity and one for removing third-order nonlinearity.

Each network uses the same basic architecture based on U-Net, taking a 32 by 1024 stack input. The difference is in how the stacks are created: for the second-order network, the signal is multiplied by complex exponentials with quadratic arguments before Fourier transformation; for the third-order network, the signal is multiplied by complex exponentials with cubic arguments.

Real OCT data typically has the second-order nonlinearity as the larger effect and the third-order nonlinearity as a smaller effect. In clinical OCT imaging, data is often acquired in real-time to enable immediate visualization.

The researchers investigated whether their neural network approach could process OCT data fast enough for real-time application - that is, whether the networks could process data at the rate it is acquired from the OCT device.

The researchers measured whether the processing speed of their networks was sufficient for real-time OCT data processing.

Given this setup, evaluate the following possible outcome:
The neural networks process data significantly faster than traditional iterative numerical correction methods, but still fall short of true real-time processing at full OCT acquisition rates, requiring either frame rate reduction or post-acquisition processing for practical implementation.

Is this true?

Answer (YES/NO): NO